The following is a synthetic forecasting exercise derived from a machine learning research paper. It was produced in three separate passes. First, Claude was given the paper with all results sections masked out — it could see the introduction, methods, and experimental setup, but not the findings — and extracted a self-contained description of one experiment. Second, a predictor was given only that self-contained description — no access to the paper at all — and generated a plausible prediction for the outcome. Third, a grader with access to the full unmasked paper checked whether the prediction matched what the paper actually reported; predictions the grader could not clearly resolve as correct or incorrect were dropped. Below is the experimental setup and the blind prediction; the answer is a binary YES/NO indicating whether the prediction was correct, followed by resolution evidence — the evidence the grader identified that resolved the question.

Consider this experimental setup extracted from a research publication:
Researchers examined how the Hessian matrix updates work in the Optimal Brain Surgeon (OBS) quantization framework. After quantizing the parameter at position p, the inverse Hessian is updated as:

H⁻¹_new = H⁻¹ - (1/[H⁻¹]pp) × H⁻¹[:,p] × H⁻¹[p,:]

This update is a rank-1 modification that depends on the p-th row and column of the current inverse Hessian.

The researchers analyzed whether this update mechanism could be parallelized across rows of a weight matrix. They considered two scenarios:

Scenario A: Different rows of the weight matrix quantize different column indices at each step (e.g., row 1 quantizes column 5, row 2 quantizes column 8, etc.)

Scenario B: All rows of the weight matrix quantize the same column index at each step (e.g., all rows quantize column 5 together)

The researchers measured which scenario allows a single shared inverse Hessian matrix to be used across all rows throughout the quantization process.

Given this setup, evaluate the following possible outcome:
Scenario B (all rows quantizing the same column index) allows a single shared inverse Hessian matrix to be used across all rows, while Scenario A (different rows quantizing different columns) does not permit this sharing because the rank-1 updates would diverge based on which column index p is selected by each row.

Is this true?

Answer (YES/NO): YES